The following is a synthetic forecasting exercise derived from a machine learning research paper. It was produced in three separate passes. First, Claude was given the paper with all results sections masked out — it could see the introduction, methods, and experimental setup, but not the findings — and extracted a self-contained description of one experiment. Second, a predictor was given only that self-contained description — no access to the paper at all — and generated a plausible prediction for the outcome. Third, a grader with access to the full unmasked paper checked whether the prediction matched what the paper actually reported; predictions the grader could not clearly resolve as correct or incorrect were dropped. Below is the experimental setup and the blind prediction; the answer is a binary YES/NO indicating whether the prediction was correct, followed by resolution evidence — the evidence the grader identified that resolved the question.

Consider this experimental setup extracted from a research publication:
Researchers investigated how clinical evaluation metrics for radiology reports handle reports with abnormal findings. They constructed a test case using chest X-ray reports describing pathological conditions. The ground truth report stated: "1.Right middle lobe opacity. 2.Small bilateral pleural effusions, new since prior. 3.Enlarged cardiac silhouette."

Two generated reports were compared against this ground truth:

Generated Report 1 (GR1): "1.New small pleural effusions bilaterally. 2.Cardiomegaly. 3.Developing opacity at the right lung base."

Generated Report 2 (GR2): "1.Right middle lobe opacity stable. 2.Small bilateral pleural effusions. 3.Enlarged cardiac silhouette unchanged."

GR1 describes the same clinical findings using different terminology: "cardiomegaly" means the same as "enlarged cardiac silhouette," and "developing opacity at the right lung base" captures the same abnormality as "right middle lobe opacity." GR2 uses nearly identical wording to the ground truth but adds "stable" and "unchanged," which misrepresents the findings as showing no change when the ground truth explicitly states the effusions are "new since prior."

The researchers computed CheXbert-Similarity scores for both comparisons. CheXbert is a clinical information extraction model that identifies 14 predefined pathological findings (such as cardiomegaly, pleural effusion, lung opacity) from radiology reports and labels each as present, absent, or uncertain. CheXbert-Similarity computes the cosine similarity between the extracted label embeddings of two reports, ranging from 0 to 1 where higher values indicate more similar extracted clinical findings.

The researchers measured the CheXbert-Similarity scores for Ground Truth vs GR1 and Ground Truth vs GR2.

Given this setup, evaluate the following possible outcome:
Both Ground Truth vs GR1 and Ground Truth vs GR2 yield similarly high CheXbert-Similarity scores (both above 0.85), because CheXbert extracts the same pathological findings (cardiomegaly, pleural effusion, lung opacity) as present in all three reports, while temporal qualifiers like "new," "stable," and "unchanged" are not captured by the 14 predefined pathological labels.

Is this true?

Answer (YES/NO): NO